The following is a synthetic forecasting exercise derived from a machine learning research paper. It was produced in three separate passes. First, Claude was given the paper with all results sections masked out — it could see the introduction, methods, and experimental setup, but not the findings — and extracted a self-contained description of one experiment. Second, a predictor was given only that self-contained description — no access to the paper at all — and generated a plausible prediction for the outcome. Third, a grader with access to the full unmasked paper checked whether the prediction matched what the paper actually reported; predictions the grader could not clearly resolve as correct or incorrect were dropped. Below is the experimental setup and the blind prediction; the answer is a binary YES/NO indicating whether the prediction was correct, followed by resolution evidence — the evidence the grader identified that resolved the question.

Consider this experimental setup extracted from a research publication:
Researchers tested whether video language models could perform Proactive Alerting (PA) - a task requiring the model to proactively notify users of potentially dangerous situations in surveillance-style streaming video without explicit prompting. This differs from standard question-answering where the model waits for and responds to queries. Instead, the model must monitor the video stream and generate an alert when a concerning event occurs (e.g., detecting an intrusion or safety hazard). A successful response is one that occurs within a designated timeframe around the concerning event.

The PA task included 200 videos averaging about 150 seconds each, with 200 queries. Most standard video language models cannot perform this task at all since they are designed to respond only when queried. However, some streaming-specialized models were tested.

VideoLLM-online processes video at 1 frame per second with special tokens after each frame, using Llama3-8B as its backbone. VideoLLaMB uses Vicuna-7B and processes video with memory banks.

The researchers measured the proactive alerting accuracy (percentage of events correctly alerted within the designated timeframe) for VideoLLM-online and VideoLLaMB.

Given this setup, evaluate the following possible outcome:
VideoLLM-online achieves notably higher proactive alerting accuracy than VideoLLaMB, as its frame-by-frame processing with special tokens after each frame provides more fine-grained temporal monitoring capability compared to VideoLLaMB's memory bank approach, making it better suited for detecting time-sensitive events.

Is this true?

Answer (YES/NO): NO